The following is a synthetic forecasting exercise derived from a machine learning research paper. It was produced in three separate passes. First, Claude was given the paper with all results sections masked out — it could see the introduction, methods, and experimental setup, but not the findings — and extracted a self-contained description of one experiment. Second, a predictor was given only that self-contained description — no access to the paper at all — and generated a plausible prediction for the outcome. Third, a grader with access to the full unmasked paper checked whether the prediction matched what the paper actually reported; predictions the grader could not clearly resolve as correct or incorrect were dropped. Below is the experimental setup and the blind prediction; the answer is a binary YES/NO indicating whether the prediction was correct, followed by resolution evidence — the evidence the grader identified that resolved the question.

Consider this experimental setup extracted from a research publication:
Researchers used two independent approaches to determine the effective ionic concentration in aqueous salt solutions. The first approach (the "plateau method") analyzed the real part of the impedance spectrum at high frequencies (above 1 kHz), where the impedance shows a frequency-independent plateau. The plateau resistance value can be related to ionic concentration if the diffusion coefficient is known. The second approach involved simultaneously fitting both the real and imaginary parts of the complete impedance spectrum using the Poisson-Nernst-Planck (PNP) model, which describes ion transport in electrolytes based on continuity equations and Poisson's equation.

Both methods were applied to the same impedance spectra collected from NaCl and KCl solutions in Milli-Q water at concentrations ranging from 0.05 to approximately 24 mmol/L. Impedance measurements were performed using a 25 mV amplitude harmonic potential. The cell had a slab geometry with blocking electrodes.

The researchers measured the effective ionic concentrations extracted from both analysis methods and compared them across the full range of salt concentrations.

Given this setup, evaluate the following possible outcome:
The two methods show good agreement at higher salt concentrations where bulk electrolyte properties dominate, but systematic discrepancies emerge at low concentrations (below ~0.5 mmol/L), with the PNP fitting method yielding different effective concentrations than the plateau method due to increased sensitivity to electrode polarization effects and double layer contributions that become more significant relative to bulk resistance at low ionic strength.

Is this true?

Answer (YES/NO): NO